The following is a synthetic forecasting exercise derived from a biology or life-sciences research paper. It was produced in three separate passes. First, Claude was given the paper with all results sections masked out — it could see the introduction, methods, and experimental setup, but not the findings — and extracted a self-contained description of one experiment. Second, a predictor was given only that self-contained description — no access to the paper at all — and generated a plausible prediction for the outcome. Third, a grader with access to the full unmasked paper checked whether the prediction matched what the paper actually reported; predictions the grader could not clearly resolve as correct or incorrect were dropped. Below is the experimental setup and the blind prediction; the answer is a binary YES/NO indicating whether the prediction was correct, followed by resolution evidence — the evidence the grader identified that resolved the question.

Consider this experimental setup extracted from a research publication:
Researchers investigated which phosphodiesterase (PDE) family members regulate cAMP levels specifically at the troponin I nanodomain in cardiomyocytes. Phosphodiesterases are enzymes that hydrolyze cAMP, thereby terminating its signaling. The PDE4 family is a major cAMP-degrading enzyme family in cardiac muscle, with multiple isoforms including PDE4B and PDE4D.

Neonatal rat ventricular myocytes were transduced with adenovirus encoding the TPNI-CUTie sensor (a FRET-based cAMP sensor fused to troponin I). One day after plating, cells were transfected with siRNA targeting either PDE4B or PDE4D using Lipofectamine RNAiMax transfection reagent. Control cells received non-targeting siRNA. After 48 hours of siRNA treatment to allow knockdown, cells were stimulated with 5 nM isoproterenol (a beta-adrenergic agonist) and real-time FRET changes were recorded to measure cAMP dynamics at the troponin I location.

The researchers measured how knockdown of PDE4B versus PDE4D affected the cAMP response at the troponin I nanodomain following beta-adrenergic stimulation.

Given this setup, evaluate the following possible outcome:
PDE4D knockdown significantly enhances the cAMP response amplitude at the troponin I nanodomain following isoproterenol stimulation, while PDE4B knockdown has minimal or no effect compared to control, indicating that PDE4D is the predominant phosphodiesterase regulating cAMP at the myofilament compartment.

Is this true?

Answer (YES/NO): YES